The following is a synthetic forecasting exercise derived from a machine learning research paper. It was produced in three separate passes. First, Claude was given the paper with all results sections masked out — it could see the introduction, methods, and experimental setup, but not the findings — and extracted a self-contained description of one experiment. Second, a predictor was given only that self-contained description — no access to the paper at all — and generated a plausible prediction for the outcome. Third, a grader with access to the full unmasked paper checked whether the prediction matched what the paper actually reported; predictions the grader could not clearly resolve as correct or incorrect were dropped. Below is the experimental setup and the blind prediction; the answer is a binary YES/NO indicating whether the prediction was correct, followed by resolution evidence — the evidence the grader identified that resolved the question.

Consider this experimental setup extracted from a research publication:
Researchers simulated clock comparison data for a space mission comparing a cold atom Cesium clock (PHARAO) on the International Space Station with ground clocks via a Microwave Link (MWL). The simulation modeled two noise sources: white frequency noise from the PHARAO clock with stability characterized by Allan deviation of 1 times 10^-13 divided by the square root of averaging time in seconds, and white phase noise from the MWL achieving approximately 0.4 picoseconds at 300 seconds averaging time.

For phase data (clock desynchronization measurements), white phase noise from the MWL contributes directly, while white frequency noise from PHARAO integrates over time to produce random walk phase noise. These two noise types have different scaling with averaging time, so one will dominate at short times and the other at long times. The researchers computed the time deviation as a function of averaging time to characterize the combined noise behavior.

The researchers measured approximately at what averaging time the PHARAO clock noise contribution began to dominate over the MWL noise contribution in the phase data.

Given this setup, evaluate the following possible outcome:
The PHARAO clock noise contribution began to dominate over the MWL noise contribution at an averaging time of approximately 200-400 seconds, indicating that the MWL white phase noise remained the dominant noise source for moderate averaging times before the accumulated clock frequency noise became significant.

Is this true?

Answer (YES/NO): YES